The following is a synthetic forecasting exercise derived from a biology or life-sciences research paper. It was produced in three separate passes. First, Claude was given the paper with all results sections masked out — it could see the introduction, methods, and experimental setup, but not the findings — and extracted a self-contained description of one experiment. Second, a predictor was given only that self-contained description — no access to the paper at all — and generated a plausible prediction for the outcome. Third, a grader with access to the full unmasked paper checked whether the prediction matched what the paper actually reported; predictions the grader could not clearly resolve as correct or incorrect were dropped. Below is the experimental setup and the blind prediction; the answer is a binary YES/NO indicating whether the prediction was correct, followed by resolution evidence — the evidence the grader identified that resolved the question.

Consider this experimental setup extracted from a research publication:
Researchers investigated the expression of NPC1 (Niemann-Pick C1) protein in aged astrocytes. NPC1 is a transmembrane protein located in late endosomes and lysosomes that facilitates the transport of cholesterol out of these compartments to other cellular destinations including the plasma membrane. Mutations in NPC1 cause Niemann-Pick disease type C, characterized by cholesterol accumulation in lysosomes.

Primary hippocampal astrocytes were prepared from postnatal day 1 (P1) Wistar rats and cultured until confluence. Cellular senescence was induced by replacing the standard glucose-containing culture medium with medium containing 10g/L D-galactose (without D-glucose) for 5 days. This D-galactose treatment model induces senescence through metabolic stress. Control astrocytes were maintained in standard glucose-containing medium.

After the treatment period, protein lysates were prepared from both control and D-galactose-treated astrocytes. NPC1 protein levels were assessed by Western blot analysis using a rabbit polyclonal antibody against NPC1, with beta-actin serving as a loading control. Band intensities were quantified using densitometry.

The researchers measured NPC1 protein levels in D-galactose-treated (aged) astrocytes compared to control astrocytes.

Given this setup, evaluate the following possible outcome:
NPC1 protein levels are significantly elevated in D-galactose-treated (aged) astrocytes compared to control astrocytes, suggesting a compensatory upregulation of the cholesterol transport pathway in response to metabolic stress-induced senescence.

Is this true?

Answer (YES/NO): NO